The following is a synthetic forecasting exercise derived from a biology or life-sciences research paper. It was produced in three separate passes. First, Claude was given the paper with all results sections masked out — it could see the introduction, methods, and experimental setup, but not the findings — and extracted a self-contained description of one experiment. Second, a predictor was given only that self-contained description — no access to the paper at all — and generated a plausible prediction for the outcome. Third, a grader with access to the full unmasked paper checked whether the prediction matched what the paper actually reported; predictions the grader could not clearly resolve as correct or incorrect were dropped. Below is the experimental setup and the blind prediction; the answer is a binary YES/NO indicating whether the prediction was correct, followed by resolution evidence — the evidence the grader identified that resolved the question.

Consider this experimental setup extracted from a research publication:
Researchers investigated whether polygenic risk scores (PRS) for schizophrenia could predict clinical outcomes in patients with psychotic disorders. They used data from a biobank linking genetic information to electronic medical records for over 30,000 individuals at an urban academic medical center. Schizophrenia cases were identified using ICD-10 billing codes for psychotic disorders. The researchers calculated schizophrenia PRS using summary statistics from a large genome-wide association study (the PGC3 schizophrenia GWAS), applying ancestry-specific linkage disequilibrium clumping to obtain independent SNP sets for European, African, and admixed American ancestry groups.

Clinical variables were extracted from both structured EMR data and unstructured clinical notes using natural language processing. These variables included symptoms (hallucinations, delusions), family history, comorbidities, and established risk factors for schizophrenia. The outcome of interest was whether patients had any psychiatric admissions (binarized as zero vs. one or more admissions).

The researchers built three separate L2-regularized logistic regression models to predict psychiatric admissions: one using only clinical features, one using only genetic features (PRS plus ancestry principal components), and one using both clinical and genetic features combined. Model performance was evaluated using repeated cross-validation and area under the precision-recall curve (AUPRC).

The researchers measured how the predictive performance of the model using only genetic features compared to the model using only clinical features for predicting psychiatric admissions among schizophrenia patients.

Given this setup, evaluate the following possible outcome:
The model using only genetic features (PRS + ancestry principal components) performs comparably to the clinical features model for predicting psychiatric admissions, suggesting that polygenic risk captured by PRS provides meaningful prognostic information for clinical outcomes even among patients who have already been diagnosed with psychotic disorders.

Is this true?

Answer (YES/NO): NO